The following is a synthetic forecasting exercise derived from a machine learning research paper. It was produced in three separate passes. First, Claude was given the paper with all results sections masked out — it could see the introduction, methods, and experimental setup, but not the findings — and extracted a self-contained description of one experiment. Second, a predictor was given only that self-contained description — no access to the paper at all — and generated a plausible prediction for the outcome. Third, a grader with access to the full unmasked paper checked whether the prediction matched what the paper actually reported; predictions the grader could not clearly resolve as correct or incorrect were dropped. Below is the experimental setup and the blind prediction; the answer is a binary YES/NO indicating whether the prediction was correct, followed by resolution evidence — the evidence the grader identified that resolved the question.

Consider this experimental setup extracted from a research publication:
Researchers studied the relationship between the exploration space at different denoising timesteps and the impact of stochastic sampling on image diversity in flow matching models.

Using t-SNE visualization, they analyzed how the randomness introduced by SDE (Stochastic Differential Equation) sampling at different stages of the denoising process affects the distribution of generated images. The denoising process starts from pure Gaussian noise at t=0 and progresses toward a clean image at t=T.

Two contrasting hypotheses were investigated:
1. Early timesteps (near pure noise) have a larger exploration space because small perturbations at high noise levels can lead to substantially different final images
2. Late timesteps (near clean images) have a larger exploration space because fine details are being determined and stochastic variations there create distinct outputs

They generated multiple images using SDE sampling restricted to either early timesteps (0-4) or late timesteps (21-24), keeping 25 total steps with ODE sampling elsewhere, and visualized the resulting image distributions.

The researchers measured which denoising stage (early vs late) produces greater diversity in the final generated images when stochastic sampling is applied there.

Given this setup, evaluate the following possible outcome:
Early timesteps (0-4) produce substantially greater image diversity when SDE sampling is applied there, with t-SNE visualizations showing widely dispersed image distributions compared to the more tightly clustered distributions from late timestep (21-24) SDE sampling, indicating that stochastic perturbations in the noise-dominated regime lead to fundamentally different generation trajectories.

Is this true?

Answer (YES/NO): YES